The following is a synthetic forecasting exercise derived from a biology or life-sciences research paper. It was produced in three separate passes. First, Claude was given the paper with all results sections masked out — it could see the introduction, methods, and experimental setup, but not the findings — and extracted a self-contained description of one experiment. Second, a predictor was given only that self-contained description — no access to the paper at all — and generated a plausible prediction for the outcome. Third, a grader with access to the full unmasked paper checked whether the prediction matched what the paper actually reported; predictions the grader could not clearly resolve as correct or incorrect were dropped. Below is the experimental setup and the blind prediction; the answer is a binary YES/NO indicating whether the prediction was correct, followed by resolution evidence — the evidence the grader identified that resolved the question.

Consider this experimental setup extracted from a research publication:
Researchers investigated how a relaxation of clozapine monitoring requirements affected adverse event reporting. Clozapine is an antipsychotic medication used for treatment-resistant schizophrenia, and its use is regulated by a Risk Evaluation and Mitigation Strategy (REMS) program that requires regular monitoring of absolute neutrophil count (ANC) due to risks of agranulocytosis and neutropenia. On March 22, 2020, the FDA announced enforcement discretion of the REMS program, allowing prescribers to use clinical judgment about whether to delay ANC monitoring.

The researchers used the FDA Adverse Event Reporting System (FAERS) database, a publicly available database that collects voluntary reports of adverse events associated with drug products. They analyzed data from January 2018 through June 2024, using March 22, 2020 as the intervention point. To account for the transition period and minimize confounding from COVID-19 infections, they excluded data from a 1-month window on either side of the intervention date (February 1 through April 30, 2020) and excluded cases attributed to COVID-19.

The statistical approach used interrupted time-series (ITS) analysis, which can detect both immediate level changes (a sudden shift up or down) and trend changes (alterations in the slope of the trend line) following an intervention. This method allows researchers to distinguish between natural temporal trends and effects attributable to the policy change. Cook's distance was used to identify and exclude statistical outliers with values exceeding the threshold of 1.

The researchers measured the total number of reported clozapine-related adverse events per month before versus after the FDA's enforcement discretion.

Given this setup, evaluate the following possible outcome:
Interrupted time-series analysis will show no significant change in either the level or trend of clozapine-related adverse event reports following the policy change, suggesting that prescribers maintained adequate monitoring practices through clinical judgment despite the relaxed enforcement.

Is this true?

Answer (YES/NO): YES